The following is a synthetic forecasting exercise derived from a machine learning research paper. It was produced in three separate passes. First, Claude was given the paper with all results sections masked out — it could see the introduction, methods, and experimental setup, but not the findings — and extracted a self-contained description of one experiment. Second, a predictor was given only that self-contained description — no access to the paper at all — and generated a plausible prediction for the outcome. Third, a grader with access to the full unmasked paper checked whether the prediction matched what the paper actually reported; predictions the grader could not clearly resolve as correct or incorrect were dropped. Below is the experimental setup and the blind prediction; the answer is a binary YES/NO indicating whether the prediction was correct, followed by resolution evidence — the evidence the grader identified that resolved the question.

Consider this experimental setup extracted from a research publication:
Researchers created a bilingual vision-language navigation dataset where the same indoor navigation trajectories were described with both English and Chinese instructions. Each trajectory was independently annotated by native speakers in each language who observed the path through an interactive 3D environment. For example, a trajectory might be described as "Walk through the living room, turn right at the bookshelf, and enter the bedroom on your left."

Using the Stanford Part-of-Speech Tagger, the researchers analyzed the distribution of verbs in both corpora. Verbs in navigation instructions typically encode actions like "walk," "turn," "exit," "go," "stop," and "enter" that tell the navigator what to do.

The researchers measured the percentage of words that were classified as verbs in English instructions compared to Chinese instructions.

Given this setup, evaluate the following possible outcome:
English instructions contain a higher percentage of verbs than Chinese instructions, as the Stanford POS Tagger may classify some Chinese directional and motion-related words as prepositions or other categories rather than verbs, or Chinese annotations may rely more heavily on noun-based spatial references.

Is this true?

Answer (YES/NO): NO